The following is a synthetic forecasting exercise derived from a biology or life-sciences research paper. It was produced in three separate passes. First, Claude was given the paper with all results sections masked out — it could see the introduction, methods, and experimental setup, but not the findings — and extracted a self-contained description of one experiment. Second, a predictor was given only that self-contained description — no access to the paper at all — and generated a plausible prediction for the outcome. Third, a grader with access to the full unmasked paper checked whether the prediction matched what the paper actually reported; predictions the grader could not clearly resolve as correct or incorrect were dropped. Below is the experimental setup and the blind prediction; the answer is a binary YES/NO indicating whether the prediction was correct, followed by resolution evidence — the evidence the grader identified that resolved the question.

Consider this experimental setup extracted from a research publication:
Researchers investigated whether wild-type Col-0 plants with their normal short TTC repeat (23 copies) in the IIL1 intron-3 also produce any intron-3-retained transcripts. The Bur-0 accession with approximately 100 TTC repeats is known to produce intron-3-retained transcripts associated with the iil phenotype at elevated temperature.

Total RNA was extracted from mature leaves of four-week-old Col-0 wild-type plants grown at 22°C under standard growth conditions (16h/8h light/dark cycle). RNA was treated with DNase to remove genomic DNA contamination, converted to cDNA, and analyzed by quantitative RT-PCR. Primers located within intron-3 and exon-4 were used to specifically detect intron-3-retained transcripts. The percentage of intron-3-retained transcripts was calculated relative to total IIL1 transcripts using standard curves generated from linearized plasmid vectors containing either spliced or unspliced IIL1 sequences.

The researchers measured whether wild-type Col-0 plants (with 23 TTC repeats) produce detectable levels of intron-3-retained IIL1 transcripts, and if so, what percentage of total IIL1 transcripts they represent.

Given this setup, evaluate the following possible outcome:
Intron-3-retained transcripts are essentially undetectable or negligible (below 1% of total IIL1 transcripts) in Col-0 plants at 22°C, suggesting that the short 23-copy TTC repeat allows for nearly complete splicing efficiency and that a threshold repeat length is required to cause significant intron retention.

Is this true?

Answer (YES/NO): YES